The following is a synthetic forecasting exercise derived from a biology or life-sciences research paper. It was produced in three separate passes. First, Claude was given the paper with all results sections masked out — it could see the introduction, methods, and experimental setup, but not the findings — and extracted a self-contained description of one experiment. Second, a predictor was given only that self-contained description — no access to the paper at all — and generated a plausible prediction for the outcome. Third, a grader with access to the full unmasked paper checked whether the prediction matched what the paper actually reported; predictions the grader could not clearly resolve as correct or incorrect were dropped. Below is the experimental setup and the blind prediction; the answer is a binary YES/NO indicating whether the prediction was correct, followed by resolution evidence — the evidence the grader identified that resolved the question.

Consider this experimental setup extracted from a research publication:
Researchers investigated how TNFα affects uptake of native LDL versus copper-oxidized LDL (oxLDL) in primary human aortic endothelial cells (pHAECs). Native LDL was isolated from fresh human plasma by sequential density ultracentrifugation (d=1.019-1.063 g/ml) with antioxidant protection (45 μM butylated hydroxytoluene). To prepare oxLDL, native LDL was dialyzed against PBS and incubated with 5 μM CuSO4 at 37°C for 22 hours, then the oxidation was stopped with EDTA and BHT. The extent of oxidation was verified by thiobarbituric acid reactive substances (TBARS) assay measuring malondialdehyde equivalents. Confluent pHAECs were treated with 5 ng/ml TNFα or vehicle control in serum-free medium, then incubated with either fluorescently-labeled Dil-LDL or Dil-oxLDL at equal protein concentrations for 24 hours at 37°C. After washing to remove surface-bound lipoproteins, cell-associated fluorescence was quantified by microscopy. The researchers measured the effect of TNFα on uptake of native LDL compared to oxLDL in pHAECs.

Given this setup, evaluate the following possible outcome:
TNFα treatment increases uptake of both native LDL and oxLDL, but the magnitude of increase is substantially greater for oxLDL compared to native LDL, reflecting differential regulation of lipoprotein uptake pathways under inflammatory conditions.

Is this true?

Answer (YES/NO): NO